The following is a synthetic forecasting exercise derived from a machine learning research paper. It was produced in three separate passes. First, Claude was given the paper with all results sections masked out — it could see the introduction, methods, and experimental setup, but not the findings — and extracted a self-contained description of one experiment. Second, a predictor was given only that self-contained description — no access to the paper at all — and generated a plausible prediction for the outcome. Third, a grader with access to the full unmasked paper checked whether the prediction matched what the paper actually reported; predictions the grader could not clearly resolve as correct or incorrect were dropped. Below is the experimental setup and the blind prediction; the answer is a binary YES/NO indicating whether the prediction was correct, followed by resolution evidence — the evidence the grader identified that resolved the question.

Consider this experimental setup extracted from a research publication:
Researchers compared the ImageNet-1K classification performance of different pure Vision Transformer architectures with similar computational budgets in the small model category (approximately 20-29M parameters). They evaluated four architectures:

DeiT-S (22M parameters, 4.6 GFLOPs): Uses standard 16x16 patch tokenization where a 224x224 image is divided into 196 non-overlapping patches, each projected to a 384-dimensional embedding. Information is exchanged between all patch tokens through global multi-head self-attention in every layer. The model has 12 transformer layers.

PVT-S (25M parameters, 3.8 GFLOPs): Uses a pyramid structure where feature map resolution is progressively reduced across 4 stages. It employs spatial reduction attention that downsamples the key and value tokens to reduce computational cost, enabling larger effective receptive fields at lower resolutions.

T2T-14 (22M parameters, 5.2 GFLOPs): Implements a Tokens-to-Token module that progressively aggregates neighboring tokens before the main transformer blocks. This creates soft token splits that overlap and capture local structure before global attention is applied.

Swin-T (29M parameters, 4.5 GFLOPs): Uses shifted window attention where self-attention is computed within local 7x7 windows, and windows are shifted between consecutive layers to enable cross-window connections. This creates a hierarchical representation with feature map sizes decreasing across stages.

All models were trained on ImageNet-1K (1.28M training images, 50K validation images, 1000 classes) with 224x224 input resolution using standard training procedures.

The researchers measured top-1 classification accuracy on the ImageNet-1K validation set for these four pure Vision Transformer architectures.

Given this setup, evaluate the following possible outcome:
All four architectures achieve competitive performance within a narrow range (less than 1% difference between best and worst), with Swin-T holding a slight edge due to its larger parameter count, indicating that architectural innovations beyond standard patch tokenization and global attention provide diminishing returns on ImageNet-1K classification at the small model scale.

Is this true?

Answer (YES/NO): NO